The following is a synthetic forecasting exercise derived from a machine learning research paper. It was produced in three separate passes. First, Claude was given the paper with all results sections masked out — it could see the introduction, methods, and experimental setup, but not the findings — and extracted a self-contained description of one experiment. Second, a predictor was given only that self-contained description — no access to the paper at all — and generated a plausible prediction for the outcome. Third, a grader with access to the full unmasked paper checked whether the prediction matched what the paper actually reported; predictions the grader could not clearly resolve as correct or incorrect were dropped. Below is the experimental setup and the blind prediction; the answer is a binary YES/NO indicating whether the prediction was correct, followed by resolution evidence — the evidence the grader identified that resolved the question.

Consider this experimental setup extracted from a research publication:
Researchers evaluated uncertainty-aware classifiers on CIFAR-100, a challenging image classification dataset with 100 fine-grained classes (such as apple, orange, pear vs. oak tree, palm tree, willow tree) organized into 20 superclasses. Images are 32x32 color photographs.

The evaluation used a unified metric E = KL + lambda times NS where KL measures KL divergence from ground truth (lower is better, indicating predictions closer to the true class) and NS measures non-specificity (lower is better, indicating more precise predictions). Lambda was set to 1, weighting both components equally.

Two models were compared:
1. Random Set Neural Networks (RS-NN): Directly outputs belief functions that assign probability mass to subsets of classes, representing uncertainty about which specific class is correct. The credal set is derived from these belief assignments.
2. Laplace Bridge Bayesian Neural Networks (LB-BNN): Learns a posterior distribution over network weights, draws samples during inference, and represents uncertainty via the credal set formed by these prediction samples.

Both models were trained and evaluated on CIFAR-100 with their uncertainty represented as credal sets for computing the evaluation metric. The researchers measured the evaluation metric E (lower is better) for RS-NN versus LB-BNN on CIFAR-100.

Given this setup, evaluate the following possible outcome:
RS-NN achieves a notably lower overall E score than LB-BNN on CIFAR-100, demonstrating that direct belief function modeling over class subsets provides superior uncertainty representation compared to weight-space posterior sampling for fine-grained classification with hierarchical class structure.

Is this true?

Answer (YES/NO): YES